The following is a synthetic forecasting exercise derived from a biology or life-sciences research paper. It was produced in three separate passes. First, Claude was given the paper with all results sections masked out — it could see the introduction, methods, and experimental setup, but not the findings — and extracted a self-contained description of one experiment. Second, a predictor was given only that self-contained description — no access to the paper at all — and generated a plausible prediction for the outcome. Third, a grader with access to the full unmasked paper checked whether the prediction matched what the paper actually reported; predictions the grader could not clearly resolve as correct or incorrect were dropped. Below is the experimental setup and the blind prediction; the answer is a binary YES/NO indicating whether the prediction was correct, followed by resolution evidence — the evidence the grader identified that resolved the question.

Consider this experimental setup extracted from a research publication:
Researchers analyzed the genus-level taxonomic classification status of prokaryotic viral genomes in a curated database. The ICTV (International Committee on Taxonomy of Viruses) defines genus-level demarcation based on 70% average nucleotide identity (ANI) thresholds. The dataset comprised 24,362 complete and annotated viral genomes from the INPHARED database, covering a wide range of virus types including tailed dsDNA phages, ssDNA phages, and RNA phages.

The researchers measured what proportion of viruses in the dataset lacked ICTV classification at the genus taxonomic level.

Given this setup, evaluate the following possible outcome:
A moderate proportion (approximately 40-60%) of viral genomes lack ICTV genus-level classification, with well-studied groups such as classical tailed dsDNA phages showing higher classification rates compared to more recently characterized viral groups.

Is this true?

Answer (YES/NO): NO